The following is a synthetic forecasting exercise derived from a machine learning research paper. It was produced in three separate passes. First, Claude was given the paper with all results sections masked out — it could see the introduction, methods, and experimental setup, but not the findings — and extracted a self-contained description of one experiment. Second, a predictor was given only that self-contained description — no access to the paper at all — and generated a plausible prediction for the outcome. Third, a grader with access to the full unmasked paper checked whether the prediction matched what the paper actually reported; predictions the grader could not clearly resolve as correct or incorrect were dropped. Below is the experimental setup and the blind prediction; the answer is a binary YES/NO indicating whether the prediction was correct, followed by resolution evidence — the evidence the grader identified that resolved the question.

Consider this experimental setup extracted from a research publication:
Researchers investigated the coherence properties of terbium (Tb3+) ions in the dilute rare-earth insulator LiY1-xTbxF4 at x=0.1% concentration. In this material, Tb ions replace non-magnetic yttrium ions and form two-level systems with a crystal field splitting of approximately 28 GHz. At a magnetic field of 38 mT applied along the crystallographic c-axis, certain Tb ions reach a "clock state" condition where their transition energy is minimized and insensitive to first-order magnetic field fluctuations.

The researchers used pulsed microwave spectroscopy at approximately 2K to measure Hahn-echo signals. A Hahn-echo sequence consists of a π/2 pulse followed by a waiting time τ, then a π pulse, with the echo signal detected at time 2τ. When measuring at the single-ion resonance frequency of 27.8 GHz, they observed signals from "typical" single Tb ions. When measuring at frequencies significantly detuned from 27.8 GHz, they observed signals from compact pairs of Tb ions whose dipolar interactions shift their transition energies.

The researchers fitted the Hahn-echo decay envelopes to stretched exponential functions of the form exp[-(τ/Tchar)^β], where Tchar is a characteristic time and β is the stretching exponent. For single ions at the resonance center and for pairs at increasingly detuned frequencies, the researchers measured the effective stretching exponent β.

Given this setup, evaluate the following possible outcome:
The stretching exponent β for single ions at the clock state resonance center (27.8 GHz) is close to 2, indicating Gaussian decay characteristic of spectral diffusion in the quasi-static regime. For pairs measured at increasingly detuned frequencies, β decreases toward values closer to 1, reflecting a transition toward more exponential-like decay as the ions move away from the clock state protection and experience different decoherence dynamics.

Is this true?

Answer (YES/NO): NO